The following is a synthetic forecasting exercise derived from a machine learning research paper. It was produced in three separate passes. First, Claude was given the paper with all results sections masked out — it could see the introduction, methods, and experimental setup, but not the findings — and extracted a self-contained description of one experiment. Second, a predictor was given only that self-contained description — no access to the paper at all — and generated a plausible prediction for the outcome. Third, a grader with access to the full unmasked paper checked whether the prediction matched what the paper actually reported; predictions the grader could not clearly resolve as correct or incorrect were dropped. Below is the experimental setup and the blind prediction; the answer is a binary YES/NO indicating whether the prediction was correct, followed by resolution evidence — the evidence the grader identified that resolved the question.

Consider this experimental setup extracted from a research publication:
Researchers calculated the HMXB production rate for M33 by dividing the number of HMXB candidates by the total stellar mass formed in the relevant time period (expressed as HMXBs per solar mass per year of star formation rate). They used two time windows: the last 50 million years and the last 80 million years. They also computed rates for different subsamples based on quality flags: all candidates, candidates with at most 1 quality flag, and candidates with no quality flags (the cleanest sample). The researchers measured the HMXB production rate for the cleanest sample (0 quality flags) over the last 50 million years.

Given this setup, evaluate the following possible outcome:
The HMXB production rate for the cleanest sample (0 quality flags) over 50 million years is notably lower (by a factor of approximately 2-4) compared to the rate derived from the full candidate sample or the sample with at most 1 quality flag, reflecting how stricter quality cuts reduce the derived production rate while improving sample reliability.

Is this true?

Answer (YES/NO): NO